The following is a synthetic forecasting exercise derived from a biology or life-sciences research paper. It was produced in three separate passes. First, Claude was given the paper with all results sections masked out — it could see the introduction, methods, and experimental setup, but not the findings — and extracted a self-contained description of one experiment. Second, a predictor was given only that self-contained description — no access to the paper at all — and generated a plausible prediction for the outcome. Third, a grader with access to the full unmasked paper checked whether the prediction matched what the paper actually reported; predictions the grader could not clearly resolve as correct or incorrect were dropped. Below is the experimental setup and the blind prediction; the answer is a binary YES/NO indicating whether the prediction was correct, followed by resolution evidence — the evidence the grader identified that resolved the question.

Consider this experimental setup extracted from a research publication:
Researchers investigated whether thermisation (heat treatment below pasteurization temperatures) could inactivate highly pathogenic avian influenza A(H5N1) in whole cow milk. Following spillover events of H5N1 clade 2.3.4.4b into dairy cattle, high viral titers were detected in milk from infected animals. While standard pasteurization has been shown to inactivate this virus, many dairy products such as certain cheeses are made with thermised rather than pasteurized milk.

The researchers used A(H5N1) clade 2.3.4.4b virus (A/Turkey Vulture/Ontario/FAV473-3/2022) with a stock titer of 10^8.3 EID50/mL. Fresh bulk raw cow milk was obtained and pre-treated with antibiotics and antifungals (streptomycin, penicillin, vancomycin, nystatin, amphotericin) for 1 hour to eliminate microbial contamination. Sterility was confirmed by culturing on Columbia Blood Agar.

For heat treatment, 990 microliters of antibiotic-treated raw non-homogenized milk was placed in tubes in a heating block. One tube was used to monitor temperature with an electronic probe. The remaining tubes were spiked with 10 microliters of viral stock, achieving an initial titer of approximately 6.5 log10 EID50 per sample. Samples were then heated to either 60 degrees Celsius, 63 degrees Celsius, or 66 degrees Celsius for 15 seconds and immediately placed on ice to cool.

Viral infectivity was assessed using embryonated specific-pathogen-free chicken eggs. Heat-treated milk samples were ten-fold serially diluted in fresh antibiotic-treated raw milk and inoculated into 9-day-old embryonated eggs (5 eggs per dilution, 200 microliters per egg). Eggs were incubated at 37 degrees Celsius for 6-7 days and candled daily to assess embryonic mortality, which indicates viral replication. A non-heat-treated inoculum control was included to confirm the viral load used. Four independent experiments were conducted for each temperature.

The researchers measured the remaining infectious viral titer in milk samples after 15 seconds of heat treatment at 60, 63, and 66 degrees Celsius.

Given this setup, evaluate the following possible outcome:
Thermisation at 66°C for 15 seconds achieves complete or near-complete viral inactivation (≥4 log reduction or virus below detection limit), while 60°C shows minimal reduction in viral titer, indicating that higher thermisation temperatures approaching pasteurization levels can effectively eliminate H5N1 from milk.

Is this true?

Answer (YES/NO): NO